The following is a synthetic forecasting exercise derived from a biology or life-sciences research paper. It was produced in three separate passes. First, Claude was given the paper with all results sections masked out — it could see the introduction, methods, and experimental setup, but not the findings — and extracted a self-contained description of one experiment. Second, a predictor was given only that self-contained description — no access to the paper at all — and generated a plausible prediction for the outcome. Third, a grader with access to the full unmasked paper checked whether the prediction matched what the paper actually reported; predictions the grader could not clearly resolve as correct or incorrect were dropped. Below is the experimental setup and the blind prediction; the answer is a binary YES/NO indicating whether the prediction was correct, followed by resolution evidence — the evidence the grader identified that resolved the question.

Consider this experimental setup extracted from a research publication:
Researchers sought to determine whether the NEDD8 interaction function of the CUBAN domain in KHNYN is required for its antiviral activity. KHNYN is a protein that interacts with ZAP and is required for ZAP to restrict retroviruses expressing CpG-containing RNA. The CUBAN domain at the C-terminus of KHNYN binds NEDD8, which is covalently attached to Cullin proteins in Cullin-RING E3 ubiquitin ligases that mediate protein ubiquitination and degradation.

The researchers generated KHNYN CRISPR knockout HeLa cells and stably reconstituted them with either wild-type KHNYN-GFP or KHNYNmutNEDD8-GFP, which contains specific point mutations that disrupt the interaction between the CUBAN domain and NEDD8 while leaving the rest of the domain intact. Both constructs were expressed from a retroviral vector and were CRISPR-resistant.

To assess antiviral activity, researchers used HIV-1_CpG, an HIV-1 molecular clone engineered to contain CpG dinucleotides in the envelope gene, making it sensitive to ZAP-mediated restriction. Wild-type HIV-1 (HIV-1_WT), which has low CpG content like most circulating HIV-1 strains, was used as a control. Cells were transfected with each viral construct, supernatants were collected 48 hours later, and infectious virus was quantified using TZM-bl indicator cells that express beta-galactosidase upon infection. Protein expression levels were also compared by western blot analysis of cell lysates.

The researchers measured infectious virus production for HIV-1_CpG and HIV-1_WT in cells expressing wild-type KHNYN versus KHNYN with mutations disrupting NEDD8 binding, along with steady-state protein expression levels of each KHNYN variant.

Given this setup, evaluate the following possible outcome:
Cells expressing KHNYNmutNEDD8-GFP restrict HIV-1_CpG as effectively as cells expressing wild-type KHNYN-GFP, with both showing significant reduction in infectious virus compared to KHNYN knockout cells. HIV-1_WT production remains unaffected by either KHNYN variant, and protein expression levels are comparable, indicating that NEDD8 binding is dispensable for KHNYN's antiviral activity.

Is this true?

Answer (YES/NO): NO